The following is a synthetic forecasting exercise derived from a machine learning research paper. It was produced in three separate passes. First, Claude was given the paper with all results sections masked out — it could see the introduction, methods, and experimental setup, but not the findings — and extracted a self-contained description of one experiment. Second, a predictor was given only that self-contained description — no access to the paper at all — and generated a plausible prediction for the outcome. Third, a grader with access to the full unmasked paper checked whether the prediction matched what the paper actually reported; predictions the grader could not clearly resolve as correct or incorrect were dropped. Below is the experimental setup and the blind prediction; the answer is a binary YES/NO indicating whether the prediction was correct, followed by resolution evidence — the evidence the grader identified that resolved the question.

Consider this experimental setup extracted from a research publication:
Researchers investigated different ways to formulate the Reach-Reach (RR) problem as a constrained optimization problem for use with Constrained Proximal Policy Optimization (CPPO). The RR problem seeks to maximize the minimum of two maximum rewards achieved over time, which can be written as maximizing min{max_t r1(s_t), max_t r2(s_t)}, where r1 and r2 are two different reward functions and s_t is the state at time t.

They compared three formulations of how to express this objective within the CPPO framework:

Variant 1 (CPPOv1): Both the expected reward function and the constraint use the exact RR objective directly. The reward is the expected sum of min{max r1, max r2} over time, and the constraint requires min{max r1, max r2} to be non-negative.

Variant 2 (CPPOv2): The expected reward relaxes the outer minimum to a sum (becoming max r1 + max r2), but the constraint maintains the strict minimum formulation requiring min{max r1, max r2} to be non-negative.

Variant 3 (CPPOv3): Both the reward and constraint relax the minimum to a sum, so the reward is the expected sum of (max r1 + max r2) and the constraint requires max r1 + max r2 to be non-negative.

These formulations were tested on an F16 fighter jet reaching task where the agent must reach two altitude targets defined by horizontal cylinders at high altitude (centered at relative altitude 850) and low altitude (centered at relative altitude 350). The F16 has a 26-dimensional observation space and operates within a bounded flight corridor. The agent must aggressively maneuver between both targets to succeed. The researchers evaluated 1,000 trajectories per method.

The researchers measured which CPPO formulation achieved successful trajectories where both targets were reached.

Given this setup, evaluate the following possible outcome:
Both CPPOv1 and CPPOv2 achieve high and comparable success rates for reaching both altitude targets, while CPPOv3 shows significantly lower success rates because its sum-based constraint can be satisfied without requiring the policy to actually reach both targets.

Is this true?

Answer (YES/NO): NO